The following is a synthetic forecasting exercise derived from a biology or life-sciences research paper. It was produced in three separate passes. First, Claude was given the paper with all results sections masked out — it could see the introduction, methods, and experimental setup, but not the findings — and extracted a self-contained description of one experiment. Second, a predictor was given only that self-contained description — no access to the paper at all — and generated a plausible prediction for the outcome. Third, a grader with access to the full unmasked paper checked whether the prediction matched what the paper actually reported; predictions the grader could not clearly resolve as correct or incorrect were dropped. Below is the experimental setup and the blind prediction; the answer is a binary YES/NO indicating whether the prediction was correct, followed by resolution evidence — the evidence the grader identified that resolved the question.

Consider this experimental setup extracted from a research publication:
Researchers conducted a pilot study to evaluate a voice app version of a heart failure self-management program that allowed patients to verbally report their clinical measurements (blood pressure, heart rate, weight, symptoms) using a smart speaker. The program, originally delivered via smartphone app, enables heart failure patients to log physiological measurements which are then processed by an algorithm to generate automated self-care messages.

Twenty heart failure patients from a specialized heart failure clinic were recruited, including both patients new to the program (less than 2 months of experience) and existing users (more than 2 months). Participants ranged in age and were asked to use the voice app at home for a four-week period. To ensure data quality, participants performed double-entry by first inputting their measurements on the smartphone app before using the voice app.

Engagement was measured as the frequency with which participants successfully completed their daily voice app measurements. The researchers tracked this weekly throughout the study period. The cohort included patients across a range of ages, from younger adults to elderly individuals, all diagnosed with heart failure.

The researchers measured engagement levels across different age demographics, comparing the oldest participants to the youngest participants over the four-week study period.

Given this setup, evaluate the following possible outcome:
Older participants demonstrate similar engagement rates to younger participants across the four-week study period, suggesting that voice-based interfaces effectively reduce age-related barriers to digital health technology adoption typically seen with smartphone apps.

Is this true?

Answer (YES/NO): NO